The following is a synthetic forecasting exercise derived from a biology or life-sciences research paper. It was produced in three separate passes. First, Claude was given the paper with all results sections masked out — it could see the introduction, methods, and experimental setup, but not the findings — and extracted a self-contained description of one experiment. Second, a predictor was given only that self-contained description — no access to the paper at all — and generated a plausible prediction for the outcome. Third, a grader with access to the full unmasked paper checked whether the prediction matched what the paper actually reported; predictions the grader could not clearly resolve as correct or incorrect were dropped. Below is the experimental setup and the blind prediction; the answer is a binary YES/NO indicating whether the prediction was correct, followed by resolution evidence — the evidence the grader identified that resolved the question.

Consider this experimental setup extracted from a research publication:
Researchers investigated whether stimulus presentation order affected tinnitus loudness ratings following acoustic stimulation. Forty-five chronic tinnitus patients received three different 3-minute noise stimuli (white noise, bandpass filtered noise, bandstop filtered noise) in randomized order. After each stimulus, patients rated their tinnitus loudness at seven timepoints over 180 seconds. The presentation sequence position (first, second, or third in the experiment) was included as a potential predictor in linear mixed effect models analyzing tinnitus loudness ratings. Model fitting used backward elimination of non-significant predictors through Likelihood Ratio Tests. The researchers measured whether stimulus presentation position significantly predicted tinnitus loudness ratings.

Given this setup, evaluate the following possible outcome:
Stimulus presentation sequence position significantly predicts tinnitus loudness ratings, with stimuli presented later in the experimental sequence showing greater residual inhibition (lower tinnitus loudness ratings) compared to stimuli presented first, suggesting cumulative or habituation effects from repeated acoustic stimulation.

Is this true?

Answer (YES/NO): NO